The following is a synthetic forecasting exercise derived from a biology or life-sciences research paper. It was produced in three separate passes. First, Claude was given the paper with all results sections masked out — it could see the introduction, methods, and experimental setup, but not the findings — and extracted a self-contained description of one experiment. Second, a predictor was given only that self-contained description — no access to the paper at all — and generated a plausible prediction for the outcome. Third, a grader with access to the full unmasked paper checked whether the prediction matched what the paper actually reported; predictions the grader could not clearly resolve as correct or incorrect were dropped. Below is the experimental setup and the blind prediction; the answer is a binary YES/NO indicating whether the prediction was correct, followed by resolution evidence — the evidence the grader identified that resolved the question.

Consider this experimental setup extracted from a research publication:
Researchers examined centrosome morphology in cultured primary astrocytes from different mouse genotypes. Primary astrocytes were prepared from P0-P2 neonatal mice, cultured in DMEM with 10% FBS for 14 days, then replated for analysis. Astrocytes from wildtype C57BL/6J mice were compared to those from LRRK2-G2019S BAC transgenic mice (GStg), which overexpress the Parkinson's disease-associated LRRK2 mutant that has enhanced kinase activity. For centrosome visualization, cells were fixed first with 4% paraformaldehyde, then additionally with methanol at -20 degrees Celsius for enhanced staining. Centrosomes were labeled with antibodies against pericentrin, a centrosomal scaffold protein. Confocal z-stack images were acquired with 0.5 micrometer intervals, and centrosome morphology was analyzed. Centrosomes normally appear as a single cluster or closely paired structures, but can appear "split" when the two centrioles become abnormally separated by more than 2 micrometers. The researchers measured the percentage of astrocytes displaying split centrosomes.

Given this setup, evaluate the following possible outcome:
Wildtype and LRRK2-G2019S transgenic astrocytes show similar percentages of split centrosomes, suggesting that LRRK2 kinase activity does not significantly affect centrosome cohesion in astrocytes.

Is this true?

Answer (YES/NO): NO